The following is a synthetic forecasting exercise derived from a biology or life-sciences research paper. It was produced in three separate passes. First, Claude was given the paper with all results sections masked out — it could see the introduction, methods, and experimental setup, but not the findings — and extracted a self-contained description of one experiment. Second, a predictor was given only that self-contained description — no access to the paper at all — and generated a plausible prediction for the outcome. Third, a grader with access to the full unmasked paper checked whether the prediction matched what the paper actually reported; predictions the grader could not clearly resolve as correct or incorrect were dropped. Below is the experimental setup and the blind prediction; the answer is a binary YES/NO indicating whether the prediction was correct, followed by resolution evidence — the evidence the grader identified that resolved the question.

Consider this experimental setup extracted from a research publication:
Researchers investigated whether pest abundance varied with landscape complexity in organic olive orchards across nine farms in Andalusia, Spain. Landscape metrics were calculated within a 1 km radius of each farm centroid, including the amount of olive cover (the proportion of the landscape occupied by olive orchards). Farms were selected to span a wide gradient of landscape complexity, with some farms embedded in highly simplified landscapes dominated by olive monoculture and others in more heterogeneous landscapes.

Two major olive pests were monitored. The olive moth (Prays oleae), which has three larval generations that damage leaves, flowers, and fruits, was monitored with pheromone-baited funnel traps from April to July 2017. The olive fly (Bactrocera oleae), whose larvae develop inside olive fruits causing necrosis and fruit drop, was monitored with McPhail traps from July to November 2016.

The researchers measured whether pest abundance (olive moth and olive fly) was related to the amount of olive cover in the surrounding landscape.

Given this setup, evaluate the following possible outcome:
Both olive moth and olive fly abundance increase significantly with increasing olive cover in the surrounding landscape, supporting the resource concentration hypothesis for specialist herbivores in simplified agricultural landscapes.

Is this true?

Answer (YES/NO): NO